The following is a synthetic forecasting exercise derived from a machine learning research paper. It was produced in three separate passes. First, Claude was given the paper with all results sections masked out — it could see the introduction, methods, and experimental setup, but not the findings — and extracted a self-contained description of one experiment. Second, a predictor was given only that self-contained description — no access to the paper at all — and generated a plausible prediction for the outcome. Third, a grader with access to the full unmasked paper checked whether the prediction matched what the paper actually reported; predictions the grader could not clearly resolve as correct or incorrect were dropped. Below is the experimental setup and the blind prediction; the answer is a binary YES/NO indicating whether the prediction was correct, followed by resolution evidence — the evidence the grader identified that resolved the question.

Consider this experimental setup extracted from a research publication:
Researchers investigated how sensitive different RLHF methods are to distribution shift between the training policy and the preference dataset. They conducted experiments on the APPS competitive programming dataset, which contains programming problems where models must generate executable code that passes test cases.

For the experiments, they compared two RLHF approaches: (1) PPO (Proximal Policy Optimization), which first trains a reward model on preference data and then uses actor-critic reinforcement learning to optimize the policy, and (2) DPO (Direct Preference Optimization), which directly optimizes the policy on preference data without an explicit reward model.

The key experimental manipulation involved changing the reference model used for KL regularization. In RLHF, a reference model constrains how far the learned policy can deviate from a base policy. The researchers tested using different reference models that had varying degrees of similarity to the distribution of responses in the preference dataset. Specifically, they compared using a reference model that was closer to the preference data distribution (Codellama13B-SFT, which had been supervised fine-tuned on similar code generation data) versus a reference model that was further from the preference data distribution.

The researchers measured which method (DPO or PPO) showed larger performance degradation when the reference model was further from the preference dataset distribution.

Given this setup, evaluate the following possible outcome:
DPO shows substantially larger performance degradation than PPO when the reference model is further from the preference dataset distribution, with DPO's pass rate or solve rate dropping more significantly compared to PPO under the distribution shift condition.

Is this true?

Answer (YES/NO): YES